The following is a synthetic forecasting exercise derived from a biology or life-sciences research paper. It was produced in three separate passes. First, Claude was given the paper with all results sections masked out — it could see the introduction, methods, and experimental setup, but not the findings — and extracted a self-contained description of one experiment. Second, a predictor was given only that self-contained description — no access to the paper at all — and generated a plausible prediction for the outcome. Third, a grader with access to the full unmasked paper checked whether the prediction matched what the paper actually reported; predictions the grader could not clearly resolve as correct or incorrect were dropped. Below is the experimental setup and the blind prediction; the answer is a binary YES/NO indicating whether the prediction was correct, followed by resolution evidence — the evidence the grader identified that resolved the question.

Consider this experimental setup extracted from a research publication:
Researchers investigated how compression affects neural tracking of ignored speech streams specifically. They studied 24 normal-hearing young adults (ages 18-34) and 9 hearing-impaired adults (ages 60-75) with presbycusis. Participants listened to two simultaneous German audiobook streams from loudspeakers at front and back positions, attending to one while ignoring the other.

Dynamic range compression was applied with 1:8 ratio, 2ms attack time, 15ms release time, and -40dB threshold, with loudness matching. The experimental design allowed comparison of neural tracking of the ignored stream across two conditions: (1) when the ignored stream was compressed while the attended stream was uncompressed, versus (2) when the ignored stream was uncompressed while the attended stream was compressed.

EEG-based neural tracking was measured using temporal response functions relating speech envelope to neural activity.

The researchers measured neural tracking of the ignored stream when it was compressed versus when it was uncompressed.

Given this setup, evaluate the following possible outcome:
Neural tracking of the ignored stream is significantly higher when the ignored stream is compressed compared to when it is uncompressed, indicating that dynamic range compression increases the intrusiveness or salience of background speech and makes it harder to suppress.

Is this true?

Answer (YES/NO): NO